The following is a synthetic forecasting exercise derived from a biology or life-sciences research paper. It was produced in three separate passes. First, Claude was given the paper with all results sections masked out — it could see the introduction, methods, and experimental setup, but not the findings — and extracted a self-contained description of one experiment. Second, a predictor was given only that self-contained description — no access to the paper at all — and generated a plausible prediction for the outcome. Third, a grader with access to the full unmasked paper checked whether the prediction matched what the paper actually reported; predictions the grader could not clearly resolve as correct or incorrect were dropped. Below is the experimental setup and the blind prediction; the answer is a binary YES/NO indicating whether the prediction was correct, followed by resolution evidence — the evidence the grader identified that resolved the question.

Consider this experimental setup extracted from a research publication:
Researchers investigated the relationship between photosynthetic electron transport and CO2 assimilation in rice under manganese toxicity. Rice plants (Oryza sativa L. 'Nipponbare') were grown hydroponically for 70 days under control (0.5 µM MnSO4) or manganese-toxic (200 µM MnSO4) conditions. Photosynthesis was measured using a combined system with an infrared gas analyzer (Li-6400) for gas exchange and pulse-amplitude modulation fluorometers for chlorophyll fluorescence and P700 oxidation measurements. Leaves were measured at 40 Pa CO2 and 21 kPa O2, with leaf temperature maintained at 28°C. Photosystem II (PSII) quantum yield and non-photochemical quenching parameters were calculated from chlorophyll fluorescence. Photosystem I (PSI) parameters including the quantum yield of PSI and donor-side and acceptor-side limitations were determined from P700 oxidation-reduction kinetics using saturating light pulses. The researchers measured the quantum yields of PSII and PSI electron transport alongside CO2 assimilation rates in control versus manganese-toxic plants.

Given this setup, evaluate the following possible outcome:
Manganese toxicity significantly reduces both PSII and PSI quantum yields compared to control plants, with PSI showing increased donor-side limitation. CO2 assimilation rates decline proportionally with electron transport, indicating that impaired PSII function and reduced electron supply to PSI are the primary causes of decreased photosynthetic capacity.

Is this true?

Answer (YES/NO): NO